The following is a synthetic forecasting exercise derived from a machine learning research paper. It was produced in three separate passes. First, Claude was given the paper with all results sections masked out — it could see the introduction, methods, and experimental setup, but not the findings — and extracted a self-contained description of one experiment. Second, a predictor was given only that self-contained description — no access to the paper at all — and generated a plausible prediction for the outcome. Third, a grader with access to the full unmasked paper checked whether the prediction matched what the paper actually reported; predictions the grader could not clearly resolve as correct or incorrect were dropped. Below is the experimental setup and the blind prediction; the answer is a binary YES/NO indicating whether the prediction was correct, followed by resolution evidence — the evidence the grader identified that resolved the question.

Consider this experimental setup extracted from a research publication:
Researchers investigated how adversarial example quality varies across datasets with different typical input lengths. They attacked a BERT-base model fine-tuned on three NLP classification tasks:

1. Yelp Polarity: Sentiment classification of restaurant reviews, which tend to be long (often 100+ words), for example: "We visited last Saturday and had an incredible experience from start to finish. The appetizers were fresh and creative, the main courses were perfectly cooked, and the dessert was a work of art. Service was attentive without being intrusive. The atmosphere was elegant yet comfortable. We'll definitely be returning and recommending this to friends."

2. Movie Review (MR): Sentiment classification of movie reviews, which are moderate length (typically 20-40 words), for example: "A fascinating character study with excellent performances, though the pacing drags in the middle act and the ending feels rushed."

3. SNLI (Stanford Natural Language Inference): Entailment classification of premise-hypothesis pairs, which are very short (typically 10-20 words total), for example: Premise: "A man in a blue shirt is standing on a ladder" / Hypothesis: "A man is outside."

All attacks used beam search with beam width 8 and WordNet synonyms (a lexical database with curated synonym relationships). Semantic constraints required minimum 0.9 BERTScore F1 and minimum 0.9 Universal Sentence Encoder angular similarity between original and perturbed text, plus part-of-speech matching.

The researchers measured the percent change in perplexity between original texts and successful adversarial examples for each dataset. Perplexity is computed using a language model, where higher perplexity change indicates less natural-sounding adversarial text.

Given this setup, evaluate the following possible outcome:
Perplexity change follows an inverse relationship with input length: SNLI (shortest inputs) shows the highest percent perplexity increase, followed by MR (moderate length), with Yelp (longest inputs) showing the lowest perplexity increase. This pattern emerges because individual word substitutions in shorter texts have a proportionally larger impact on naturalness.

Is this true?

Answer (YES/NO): NO